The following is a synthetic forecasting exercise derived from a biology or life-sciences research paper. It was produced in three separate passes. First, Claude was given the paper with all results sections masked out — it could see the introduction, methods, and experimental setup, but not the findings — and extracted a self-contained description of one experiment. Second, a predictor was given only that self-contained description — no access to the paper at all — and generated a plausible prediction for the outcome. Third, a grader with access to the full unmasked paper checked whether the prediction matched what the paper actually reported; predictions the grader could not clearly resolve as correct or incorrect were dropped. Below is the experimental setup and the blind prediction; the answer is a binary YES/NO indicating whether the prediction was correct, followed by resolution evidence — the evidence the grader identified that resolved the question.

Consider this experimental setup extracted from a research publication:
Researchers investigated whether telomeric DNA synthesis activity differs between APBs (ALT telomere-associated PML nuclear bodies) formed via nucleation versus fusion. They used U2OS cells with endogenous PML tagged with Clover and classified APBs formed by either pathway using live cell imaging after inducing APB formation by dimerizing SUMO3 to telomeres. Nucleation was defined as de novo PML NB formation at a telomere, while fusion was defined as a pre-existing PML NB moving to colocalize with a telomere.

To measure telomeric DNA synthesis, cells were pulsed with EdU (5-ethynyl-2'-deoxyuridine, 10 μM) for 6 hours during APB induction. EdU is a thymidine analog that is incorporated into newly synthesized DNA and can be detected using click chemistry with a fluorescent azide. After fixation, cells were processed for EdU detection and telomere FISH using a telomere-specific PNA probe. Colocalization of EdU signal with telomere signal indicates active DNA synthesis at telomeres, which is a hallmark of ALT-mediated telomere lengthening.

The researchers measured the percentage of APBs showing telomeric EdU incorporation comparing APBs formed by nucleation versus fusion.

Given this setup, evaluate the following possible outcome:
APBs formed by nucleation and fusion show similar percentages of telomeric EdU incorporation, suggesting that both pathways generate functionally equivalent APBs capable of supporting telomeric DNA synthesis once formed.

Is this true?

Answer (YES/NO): NO